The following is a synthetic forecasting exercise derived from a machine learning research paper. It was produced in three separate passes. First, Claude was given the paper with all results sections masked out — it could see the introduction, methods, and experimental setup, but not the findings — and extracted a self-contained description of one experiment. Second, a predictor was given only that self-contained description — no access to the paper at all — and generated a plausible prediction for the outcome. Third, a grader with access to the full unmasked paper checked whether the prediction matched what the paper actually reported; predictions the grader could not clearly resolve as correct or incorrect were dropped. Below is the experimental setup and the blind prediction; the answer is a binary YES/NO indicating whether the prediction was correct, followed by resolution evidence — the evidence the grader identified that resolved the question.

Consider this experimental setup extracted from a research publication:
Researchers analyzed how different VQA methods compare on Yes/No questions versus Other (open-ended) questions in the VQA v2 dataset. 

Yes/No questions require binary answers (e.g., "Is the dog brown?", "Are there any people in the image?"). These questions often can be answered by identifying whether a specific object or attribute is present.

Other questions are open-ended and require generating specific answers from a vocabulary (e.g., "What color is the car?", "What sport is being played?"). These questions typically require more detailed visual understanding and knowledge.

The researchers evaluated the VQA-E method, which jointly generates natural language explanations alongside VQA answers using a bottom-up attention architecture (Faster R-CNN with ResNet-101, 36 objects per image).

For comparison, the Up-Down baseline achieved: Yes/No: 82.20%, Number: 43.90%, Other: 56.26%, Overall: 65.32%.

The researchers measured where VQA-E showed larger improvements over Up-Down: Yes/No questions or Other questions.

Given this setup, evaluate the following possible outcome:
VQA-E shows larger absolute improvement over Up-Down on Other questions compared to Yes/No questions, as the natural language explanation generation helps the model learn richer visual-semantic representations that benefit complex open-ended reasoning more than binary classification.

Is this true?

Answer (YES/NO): NO